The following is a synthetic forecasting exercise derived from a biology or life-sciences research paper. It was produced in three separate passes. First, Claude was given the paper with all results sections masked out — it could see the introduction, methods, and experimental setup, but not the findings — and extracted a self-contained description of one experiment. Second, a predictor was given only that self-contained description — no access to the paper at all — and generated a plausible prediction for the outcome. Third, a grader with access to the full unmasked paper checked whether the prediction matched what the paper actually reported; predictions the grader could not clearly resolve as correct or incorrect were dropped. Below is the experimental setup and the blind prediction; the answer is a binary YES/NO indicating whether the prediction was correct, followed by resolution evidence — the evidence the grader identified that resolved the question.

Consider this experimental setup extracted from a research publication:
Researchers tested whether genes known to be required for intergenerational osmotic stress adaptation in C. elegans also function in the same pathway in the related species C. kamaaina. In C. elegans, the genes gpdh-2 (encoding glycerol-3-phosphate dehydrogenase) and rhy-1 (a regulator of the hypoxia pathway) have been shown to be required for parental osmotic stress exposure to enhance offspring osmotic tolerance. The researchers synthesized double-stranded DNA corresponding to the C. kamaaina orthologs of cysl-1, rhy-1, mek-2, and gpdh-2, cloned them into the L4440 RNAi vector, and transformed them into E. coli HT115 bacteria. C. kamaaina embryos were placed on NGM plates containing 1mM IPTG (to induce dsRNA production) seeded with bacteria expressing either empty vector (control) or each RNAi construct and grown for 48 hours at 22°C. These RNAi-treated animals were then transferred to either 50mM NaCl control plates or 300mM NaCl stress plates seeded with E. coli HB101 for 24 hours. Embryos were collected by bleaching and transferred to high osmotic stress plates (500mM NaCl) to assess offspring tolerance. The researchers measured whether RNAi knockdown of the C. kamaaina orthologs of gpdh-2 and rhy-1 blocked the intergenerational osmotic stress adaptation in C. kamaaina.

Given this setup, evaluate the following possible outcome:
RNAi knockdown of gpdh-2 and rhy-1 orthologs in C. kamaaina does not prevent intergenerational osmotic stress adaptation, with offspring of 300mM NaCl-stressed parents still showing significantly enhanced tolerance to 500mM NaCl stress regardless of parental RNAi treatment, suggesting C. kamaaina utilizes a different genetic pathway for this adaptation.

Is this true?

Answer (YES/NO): NO